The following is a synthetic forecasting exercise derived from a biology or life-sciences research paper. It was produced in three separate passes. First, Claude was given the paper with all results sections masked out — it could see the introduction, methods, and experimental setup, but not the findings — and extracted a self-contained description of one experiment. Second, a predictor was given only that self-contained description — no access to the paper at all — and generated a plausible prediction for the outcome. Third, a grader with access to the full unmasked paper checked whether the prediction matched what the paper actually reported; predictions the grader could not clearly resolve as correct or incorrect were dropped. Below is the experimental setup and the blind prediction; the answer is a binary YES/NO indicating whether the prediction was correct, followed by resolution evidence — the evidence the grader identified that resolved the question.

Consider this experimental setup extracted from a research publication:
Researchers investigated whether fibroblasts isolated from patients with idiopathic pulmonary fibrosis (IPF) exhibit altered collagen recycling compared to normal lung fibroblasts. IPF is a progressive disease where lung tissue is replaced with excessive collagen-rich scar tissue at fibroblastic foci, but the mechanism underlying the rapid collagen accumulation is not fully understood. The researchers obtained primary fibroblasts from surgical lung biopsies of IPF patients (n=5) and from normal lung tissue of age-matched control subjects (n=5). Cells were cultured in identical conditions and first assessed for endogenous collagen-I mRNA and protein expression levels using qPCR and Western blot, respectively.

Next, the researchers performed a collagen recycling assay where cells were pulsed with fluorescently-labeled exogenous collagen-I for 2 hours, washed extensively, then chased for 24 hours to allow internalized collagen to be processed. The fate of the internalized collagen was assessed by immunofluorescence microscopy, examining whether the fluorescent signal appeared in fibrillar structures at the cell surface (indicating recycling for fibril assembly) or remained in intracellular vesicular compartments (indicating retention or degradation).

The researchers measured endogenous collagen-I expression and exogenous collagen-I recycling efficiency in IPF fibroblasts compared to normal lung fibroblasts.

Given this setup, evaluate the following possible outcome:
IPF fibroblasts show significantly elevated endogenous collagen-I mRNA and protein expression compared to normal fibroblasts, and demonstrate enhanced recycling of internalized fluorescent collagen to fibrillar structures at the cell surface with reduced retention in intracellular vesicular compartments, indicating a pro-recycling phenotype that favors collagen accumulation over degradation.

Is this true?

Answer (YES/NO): NO